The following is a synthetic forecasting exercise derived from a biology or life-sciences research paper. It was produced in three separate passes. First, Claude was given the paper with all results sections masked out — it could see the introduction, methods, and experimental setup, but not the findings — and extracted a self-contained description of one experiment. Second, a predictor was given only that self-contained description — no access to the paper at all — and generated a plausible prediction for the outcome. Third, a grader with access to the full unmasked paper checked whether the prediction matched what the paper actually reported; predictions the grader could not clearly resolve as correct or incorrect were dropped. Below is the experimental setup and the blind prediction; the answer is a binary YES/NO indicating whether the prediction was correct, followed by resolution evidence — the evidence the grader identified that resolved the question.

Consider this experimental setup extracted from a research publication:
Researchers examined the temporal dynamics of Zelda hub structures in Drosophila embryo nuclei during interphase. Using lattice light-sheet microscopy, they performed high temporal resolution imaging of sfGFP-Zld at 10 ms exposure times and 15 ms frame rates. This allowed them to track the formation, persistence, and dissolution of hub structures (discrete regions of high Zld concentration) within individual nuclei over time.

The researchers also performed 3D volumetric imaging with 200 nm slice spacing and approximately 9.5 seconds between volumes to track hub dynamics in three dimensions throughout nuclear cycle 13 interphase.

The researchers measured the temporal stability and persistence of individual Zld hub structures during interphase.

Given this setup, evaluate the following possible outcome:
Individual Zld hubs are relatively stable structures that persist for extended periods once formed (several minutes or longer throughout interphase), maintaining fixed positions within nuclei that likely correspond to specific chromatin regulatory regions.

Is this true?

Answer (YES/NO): NO